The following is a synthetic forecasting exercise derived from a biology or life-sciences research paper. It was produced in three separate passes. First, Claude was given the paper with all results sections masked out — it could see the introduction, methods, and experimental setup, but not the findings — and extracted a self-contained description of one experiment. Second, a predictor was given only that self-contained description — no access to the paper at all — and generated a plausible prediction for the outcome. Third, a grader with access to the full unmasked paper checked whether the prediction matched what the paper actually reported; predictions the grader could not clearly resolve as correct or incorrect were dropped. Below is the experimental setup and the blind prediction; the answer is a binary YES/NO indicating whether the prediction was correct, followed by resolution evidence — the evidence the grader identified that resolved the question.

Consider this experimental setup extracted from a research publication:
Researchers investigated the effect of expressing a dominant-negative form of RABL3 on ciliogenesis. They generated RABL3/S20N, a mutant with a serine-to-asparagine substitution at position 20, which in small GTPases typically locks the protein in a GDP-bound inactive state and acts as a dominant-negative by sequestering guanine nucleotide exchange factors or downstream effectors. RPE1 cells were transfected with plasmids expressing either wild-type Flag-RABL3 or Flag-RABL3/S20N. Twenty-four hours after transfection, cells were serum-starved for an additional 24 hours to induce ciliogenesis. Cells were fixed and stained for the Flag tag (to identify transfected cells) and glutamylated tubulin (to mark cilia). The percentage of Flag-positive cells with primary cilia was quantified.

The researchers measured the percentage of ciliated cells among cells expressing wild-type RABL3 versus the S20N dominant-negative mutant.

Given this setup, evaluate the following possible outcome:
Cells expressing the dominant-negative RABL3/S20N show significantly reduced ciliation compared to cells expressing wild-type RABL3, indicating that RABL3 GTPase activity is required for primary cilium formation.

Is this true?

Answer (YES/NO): YES